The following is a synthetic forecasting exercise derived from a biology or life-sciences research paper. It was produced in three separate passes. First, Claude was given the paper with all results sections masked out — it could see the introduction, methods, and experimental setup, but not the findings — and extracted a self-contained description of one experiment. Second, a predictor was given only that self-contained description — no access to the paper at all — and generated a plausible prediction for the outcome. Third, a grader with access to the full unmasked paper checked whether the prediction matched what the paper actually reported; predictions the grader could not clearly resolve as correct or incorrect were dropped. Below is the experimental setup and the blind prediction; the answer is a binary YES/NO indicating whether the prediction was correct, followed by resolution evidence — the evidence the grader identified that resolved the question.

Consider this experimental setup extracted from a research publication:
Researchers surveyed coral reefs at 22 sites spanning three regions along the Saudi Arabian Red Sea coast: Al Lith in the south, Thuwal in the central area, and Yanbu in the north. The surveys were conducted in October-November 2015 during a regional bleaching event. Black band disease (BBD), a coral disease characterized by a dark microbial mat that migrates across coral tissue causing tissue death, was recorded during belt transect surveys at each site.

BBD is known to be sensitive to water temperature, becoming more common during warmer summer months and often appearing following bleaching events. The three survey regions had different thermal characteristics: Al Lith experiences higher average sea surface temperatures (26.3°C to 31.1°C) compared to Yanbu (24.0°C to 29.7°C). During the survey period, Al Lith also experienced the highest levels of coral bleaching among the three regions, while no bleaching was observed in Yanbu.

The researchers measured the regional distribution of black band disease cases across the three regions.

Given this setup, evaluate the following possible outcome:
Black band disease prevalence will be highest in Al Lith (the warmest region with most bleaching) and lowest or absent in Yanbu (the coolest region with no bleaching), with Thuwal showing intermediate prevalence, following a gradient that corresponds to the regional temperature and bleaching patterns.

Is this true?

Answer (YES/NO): YES